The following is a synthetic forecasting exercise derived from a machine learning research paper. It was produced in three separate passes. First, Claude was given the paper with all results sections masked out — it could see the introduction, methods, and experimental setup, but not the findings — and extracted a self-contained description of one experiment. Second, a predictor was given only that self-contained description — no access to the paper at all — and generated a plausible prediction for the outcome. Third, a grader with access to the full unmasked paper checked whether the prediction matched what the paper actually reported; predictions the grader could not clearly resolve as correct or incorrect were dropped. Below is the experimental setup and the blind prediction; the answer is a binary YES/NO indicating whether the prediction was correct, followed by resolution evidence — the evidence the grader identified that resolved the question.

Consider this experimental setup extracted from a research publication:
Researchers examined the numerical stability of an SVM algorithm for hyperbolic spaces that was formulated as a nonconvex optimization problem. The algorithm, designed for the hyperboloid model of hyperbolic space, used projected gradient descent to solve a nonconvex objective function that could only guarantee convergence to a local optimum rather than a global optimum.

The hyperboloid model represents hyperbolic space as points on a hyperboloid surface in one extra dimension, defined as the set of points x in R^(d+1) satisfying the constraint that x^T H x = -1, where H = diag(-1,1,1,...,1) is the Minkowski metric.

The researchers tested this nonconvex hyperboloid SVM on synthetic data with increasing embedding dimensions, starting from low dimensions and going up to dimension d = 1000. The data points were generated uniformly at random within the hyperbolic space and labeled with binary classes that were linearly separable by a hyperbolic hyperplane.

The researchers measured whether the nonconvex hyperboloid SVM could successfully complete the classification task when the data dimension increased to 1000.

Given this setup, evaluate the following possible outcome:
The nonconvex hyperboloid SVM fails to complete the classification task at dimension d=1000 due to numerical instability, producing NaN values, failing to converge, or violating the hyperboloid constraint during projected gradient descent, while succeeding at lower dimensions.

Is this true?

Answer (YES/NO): YES